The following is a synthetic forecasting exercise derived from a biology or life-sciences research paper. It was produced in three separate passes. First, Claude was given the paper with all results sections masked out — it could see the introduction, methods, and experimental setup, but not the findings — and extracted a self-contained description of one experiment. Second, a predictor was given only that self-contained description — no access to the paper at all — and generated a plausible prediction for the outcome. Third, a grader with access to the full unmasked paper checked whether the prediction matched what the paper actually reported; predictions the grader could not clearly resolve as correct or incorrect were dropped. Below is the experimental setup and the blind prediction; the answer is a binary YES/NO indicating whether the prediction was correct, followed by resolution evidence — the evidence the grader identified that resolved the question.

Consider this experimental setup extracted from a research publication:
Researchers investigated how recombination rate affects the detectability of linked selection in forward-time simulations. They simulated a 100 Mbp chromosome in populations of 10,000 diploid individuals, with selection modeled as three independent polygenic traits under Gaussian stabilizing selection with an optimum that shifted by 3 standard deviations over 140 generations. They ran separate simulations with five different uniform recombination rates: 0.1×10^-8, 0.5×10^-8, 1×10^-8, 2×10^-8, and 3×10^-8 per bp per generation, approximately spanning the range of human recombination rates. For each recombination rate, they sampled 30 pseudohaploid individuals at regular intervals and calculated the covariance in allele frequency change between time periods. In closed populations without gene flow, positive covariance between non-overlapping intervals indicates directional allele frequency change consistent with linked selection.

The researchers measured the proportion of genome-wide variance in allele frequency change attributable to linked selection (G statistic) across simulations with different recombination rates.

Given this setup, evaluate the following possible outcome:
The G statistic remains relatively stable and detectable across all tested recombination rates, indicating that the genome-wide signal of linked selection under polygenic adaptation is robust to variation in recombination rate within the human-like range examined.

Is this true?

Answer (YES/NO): NO